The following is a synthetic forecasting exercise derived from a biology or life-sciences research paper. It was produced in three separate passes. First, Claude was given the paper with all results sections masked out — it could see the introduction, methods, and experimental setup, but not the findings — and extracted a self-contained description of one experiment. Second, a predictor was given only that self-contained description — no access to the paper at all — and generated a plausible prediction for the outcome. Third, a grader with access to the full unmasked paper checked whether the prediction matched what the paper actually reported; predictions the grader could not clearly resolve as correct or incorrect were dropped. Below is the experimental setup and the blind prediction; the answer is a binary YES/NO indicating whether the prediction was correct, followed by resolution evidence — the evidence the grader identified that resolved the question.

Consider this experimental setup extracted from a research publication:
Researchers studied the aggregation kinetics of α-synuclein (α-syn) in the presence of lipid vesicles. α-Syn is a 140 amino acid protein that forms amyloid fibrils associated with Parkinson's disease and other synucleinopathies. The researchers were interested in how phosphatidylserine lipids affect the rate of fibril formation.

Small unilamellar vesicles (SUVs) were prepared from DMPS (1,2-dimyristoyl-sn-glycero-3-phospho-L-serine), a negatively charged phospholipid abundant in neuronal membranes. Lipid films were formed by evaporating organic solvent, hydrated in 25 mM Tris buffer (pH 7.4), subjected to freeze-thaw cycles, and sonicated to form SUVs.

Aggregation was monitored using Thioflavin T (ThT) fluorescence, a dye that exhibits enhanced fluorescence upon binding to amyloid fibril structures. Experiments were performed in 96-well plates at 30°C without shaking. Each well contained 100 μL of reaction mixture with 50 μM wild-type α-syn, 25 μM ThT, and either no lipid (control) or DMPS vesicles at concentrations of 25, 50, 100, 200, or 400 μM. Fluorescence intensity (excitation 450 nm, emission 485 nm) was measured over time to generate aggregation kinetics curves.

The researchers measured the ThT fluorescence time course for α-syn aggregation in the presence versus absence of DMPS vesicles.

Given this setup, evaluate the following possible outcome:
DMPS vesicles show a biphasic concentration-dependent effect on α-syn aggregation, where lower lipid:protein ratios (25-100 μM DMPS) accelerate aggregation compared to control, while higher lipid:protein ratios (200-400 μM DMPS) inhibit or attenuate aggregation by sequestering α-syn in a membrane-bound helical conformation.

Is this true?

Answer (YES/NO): NO